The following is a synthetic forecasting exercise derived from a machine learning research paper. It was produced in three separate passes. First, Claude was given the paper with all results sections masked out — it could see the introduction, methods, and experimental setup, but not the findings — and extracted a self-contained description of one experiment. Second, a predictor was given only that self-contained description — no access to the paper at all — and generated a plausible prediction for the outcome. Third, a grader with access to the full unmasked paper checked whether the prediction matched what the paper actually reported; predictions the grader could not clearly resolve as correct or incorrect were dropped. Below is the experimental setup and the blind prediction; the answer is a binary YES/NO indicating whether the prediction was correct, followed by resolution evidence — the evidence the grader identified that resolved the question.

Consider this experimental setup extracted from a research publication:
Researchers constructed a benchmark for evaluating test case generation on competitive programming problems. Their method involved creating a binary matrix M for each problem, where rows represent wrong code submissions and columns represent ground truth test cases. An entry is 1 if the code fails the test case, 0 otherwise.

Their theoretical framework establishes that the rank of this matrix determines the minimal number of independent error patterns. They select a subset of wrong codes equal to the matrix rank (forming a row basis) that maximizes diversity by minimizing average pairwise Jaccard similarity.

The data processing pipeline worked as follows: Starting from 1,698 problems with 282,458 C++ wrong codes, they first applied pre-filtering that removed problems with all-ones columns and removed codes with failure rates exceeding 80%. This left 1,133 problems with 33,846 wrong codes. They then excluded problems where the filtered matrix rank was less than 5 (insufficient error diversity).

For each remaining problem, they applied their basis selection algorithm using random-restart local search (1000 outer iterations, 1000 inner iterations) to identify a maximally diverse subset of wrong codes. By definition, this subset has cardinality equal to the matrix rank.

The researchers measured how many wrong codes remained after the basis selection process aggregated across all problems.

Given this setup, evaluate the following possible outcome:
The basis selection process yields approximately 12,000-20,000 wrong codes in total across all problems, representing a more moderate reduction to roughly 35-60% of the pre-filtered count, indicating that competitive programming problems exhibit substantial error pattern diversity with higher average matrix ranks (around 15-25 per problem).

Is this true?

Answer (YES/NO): NO